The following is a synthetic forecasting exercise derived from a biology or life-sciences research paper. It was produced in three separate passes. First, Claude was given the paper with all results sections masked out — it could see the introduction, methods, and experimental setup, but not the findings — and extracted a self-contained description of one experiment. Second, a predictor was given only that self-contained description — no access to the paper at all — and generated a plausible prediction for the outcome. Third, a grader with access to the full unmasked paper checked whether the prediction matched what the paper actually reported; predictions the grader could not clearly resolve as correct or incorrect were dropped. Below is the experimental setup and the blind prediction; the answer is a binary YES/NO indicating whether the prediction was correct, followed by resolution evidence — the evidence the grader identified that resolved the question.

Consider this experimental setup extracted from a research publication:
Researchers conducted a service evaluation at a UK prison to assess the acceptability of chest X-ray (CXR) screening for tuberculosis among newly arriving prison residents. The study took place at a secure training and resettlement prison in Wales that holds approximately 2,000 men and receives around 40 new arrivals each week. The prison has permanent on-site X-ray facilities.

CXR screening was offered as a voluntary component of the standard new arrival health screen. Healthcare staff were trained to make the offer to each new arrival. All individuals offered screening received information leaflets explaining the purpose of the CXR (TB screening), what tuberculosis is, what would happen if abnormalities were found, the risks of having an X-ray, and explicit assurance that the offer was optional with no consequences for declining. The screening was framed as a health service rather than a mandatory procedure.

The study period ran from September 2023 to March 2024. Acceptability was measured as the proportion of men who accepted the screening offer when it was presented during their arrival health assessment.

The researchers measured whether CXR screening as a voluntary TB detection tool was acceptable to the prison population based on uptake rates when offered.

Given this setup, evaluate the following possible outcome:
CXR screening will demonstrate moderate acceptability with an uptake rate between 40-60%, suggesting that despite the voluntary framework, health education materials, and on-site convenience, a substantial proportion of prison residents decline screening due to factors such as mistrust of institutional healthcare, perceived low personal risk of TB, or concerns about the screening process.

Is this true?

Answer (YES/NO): NO